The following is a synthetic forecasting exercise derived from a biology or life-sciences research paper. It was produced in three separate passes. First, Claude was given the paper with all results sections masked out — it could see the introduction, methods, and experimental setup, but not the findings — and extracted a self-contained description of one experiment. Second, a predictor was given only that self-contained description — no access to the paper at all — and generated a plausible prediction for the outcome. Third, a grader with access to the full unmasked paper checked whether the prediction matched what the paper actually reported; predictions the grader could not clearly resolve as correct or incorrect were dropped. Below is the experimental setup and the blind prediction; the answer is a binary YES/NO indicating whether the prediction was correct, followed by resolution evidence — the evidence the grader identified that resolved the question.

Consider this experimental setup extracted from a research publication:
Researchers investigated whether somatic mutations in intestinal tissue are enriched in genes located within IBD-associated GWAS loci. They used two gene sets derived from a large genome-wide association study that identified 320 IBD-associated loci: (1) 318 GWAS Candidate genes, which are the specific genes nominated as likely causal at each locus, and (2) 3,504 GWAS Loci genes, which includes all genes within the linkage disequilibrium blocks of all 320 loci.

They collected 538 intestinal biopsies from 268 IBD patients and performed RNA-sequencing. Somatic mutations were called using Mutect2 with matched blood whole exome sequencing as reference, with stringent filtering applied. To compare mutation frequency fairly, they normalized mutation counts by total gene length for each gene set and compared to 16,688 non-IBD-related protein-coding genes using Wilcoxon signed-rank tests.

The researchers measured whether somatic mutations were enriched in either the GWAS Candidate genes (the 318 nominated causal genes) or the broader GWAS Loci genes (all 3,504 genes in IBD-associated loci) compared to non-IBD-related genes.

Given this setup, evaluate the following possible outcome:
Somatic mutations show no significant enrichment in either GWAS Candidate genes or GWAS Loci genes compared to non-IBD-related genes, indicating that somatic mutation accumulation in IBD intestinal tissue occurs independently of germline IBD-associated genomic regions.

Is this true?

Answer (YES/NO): NO